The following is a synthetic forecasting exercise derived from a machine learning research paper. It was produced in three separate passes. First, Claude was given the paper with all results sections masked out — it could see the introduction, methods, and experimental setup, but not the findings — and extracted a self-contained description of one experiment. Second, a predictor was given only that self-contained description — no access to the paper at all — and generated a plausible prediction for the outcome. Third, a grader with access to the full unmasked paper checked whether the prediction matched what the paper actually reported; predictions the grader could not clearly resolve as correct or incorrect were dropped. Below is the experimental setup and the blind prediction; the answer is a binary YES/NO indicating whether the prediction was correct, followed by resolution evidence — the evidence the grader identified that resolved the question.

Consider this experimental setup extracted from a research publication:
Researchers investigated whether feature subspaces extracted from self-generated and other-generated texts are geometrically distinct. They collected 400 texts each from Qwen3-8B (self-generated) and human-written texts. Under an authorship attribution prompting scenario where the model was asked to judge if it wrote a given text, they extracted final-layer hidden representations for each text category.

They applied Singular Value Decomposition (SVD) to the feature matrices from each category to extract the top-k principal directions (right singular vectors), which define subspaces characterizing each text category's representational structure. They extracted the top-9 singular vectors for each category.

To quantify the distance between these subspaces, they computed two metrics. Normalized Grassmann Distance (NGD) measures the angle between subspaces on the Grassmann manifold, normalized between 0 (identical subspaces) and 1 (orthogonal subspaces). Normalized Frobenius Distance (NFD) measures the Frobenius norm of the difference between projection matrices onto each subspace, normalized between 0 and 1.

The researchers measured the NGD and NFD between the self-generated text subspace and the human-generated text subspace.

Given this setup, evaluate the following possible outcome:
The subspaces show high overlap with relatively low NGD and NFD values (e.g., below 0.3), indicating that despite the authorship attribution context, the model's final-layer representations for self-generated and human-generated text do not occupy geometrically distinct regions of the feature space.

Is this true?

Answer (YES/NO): NO